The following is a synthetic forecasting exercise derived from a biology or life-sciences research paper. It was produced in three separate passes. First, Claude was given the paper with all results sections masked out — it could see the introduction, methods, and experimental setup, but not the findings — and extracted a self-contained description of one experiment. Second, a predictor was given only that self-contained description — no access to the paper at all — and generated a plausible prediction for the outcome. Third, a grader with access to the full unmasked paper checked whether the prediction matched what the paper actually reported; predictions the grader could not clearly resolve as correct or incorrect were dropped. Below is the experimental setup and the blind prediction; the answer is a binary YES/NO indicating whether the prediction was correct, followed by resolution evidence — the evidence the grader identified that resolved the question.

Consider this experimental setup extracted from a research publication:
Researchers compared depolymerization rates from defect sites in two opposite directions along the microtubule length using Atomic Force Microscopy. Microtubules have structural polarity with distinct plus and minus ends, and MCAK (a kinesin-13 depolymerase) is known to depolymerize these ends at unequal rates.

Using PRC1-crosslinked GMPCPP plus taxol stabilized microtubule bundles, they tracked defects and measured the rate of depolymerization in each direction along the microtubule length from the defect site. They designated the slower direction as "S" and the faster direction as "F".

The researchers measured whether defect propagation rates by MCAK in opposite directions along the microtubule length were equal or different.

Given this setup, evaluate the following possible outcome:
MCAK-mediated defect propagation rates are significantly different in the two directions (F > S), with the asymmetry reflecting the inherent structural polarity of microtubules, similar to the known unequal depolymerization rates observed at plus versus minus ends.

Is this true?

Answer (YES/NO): YES